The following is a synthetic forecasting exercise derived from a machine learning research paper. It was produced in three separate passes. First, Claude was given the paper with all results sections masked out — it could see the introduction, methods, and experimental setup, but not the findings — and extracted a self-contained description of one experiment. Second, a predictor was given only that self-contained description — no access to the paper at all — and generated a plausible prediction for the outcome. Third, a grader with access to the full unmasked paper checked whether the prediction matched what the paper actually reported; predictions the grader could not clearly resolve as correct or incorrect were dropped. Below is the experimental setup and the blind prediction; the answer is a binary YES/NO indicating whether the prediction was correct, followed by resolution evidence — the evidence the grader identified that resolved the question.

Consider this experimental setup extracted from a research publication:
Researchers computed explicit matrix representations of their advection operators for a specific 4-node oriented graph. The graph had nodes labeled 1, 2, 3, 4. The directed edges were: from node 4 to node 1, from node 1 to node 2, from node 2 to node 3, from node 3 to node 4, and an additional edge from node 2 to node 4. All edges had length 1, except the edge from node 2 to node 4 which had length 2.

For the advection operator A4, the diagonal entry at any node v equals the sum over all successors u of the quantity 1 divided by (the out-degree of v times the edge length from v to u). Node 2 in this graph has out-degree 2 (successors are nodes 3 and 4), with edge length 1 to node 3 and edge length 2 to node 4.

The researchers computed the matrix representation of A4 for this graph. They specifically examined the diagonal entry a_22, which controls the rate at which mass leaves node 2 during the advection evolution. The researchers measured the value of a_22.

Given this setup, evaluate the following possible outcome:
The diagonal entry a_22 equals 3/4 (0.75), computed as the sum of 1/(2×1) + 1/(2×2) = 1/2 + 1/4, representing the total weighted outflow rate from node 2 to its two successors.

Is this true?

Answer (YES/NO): YES